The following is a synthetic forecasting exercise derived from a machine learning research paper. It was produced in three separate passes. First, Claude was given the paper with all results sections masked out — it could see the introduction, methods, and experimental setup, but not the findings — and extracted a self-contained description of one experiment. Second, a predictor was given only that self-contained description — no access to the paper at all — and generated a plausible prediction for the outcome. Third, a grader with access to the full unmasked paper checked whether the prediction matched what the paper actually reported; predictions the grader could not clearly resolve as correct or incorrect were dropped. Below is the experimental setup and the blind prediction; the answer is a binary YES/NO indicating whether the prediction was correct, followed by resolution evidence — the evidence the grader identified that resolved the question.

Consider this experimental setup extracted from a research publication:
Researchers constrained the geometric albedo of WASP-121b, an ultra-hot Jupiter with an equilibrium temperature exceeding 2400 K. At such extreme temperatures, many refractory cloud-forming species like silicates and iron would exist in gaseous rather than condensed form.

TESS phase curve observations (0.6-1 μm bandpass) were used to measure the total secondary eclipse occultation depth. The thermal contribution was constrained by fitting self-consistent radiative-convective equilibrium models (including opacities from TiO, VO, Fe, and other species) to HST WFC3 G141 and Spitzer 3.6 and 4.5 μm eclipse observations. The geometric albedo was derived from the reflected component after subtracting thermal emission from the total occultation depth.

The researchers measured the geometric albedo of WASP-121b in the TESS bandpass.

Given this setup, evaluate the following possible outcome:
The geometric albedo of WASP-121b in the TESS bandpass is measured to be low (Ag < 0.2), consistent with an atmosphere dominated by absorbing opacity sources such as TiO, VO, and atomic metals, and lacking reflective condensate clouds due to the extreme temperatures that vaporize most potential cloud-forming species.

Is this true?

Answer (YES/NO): YES